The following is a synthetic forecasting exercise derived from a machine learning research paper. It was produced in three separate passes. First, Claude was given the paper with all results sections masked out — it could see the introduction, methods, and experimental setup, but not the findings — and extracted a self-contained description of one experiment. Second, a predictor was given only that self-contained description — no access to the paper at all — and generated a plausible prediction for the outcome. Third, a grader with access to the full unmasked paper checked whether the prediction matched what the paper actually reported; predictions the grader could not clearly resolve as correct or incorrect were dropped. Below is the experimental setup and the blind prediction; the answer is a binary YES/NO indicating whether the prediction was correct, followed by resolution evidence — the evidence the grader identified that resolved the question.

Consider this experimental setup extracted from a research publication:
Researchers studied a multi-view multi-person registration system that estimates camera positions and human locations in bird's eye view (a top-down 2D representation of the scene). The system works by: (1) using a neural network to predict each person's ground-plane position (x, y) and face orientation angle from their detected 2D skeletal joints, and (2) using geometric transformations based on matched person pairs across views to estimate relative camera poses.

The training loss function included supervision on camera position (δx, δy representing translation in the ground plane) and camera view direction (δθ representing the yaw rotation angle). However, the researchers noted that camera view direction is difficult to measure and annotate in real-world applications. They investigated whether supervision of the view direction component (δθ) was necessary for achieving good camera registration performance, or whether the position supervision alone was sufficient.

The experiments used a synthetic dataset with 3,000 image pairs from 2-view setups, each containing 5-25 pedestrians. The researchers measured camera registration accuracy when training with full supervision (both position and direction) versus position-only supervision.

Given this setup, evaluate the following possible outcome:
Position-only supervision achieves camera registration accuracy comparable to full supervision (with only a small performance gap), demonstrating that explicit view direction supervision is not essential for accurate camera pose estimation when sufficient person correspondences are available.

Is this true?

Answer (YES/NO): YES